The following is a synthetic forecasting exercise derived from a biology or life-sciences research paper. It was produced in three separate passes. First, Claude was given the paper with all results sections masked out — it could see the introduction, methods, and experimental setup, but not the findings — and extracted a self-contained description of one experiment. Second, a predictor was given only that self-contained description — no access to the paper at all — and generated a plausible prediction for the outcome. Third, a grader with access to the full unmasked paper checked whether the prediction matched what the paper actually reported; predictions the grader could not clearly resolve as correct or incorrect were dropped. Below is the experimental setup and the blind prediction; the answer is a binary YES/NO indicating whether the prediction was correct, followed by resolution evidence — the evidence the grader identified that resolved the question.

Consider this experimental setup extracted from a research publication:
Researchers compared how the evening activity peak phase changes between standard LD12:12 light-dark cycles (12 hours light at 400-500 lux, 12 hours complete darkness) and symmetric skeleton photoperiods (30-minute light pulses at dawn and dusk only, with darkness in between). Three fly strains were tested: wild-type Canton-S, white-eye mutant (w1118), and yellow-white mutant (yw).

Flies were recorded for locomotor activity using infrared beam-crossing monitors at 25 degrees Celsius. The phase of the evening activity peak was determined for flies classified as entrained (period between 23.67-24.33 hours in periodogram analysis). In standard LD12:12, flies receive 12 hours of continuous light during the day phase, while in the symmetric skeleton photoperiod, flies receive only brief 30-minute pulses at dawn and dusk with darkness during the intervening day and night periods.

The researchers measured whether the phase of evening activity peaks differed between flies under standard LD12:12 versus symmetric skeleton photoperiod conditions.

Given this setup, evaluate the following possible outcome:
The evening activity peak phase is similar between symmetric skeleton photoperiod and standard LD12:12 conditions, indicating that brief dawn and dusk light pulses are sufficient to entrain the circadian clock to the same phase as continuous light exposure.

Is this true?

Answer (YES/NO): NO